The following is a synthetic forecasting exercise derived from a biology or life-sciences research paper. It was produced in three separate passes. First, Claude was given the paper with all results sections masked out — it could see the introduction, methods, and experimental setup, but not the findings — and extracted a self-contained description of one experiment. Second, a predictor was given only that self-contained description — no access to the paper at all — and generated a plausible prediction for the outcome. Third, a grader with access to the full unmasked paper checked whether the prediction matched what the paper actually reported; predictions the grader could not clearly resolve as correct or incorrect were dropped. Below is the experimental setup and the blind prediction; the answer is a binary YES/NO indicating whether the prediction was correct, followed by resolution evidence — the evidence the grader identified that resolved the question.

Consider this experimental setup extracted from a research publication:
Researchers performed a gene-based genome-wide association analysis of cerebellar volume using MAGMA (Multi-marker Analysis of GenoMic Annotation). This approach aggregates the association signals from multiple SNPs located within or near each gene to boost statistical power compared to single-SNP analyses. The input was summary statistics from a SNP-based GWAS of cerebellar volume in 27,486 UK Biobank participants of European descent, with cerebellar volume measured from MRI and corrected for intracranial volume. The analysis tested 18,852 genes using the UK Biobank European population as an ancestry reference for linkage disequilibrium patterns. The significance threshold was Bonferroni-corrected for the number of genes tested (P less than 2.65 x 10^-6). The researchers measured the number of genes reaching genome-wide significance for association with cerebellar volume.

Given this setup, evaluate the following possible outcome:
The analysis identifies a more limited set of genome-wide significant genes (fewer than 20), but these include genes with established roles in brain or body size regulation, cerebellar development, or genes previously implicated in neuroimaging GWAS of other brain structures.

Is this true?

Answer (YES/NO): NO